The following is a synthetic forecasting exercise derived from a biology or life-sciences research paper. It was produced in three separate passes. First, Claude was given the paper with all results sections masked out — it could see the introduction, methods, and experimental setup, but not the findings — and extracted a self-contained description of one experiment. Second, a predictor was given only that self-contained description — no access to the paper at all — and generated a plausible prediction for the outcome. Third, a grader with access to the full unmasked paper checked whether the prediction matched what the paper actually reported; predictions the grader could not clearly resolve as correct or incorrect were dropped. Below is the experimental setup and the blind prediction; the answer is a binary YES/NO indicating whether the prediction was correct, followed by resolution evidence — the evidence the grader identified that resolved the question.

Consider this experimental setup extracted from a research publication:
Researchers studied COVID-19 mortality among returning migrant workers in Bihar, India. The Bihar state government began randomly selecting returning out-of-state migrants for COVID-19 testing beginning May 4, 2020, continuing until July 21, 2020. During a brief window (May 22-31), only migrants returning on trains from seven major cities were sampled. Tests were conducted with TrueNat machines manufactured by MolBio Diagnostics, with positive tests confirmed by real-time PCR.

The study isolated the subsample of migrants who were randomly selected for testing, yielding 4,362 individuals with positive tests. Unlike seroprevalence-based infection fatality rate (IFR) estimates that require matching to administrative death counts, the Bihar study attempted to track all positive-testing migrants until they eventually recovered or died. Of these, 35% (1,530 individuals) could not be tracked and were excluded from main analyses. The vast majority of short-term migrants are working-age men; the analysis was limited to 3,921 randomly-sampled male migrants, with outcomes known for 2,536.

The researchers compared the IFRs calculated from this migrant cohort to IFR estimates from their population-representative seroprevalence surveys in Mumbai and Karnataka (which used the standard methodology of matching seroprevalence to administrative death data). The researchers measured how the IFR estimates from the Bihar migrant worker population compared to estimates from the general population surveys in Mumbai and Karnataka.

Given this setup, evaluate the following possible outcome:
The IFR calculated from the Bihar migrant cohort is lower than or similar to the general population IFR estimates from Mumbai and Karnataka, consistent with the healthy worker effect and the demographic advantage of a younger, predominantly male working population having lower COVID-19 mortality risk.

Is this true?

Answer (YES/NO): NO